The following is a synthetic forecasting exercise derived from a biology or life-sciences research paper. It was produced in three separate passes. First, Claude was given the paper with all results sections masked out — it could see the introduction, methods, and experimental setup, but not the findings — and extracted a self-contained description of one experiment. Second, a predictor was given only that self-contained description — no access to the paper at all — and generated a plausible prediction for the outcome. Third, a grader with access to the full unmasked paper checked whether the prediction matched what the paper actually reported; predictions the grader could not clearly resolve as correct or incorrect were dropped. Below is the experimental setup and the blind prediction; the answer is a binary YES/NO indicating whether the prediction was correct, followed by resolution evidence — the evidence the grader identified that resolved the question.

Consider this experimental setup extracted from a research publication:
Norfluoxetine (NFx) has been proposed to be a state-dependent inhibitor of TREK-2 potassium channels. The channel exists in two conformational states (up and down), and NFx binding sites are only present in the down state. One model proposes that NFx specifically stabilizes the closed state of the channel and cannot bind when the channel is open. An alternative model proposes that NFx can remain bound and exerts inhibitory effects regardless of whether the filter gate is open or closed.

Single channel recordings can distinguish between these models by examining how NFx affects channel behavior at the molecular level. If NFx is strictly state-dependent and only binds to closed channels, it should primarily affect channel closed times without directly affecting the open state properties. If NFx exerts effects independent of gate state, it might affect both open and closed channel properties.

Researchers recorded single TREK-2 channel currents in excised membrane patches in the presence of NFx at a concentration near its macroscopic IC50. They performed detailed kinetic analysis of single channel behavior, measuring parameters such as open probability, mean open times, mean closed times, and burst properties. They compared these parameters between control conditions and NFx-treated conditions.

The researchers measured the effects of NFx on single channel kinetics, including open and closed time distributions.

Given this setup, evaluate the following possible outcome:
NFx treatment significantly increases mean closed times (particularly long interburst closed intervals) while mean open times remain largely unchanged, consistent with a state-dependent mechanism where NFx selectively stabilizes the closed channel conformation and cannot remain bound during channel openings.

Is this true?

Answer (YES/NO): NO